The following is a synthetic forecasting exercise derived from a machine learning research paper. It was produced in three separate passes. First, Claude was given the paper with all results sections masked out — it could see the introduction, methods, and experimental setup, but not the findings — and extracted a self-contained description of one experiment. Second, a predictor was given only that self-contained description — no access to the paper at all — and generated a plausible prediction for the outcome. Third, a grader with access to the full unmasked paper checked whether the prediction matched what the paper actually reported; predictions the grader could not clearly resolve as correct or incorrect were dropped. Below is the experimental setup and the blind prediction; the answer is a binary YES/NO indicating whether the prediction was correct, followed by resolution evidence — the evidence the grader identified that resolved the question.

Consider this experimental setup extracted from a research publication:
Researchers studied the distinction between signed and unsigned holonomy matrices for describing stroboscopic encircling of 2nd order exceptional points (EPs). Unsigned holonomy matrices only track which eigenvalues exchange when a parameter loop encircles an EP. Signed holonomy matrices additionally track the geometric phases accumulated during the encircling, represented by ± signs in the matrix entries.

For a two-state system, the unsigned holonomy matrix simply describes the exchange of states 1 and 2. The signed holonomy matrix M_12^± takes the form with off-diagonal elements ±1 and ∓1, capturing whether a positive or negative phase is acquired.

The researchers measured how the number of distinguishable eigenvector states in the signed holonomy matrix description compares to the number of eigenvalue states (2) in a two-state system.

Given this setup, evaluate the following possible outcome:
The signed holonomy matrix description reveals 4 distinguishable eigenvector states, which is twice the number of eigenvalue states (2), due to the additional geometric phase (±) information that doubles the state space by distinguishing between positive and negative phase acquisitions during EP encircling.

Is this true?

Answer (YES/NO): YES